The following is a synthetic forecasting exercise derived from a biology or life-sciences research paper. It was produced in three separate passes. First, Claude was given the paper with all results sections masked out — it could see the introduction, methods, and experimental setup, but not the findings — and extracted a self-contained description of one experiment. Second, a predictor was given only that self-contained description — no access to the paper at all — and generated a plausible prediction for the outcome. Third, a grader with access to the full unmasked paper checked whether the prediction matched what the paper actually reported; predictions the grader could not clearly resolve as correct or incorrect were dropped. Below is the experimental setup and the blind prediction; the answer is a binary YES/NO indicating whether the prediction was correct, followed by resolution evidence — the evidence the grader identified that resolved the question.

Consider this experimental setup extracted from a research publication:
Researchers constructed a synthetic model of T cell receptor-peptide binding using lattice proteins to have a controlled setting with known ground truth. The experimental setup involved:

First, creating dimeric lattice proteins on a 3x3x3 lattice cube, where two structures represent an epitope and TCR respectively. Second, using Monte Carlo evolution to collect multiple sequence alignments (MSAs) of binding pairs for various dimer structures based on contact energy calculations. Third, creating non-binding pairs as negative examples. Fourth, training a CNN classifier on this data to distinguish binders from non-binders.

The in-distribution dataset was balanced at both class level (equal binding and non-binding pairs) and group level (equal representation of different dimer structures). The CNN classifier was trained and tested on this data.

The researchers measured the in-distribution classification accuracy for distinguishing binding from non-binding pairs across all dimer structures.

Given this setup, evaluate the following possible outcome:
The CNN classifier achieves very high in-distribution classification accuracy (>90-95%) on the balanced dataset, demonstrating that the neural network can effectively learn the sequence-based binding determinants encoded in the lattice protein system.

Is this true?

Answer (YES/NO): YES